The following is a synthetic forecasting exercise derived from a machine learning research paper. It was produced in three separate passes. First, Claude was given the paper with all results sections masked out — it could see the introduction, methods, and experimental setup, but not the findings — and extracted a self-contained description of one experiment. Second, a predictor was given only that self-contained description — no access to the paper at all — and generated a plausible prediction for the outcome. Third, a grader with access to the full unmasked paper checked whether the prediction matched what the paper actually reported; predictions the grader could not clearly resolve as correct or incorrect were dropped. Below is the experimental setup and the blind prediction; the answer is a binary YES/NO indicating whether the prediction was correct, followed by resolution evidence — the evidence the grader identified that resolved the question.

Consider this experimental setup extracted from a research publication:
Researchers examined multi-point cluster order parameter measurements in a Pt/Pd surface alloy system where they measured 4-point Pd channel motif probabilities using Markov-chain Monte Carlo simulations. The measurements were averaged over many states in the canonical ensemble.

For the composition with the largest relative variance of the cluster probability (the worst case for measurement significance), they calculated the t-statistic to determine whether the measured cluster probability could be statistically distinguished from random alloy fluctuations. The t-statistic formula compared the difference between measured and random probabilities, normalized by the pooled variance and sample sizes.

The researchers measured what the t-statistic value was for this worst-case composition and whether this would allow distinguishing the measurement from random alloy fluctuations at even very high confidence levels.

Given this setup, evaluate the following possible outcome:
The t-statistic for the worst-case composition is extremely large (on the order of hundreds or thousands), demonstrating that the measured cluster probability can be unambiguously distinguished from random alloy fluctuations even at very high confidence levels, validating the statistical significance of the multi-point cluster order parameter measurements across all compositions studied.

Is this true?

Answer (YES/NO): YES